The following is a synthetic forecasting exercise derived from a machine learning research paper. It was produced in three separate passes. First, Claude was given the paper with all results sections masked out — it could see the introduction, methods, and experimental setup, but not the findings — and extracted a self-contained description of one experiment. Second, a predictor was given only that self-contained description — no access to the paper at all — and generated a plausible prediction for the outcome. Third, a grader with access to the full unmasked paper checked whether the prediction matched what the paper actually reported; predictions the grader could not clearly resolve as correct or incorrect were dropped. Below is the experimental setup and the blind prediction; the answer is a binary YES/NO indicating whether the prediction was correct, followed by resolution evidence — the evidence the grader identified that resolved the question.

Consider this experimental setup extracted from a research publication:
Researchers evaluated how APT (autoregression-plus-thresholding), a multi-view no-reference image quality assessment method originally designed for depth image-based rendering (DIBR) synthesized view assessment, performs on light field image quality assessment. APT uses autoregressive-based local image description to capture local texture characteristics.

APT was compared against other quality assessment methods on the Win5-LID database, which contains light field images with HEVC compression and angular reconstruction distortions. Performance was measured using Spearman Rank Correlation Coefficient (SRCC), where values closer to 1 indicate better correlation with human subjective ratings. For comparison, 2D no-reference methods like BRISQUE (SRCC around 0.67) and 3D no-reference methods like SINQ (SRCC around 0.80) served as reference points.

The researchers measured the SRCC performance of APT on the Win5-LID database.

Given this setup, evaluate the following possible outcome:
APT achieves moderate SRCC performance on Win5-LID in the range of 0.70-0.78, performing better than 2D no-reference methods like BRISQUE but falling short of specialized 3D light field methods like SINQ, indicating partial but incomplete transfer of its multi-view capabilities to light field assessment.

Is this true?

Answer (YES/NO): NO